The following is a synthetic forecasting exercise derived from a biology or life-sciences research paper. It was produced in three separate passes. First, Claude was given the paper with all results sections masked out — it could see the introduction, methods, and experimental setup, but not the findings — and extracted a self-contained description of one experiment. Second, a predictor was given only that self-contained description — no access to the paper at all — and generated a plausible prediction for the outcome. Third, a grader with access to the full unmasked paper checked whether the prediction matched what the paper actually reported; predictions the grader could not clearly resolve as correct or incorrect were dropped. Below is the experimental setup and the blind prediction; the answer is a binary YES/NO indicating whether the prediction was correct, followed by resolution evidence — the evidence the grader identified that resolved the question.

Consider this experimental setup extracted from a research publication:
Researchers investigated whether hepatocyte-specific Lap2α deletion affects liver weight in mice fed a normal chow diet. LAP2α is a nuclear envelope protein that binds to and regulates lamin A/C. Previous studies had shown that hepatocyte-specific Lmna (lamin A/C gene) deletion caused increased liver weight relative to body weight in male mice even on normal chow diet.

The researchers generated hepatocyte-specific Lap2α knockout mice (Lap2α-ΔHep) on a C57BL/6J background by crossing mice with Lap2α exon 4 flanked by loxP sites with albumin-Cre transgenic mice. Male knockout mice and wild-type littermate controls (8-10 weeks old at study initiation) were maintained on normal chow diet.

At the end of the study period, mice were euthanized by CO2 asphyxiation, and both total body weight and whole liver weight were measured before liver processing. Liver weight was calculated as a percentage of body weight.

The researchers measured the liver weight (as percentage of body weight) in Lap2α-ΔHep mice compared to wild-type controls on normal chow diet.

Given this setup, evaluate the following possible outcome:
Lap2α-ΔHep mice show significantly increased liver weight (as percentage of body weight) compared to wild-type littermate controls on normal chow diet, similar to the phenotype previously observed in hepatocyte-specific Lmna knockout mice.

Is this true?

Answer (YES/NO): NO